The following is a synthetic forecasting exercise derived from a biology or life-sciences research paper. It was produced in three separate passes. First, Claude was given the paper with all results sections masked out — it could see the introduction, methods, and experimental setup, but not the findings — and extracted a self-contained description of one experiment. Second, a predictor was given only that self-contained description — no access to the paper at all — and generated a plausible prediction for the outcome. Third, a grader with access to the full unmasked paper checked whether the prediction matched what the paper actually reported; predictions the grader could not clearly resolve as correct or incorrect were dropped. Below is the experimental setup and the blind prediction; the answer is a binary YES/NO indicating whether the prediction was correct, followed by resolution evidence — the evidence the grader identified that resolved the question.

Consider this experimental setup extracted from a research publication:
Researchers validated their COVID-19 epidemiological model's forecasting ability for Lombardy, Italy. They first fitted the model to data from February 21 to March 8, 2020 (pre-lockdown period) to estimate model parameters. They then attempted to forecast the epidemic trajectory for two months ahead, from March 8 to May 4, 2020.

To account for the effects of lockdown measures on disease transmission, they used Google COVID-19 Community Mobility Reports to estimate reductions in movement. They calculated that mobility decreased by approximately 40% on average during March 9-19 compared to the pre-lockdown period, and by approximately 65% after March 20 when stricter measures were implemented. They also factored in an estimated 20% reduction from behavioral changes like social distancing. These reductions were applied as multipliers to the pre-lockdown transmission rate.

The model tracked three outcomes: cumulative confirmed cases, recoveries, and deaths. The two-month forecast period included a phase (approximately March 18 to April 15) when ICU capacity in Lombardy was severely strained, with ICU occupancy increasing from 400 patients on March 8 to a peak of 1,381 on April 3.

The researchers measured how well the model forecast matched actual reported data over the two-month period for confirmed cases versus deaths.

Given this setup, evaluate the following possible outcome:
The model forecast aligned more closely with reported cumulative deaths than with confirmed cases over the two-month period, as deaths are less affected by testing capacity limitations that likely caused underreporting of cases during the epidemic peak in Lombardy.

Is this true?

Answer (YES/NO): NO